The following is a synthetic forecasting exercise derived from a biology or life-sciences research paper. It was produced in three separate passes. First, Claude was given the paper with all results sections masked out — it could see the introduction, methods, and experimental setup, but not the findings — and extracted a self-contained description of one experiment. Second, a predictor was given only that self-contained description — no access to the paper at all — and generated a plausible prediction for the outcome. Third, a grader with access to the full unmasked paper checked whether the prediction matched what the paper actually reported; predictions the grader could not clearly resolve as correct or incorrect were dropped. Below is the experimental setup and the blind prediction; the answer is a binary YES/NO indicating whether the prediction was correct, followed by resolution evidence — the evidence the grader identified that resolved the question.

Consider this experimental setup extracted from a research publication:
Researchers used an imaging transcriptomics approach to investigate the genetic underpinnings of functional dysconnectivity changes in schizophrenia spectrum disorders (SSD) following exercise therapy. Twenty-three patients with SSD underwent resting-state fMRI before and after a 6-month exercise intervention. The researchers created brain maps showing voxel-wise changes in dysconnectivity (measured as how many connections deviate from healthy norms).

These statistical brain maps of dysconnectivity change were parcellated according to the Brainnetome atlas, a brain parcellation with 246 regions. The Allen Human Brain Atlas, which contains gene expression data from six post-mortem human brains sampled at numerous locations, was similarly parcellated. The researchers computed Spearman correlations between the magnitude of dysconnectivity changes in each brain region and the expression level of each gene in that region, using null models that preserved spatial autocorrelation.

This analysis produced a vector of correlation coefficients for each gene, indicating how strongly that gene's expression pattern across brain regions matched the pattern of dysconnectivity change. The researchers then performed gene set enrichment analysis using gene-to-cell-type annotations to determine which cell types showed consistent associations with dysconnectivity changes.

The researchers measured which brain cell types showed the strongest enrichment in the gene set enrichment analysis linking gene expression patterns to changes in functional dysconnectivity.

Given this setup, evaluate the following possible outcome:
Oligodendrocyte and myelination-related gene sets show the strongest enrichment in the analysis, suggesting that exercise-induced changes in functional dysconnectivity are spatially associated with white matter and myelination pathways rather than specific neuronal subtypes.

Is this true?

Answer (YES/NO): YES